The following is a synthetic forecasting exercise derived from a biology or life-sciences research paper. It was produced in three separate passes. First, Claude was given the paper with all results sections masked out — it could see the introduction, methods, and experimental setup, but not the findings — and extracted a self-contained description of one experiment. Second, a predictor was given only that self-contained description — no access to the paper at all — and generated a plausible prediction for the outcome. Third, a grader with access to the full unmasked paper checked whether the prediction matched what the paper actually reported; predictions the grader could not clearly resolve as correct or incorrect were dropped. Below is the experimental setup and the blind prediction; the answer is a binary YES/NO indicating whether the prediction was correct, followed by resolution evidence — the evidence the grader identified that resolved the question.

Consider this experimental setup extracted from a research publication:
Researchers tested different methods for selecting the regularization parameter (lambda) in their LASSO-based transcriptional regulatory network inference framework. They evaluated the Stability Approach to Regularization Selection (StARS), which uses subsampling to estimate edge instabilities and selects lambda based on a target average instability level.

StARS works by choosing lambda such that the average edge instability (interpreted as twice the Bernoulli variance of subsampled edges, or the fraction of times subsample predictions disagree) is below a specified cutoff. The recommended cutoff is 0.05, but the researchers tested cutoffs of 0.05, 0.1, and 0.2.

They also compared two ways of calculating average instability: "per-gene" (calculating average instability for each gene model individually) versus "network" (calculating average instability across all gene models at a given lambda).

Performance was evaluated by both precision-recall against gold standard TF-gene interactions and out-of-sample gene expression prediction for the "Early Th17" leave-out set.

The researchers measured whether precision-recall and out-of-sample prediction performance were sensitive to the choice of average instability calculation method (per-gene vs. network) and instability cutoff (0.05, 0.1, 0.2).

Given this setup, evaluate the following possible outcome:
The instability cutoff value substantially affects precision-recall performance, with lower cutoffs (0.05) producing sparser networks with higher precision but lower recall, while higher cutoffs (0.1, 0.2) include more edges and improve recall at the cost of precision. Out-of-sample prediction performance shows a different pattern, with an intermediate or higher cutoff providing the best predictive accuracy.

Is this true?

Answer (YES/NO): NO